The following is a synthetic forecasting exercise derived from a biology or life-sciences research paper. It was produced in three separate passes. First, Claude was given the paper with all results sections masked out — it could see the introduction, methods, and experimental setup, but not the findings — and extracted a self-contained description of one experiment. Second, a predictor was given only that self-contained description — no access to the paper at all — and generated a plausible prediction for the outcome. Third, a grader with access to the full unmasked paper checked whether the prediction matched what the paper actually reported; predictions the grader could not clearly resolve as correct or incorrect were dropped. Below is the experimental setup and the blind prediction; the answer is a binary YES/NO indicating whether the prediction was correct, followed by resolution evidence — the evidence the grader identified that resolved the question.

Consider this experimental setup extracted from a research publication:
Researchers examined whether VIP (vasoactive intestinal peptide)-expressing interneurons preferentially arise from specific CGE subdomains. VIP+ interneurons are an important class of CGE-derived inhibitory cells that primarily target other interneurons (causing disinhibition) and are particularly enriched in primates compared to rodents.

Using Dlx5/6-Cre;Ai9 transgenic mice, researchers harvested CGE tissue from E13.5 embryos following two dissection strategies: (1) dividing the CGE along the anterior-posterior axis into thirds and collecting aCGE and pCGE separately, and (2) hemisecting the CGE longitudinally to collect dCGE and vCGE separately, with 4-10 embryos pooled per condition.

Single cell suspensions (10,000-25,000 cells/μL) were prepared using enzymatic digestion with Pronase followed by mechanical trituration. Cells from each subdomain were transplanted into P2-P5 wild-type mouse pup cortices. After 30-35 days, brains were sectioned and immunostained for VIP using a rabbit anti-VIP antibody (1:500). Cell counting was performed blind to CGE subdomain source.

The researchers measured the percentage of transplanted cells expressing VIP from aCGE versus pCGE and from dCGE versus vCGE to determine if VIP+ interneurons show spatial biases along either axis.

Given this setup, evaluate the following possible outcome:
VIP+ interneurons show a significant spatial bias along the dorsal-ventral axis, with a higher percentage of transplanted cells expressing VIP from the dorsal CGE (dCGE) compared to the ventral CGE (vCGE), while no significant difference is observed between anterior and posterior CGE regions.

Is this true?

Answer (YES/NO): NO